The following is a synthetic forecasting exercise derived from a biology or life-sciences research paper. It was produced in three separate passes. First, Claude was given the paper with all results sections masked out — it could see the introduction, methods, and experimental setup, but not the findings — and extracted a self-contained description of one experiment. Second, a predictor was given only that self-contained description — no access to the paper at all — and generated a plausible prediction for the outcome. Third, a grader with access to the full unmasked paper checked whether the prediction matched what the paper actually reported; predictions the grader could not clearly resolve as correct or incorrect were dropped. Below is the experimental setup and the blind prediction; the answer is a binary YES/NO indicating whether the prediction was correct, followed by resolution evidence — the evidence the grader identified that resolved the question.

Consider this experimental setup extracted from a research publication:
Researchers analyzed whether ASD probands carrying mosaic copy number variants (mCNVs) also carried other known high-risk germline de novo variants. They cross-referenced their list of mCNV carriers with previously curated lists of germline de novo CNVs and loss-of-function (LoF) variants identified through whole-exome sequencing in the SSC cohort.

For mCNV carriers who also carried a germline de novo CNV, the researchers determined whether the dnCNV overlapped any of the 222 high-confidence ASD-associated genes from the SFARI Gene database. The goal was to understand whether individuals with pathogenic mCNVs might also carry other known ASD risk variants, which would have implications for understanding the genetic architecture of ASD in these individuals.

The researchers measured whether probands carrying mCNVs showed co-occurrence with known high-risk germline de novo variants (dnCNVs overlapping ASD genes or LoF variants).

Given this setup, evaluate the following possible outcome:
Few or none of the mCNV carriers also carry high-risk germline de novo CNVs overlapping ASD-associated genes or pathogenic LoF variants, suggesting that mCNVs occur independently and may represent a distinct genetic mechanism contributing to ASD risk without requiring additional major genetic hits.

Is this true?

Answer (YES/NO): YES